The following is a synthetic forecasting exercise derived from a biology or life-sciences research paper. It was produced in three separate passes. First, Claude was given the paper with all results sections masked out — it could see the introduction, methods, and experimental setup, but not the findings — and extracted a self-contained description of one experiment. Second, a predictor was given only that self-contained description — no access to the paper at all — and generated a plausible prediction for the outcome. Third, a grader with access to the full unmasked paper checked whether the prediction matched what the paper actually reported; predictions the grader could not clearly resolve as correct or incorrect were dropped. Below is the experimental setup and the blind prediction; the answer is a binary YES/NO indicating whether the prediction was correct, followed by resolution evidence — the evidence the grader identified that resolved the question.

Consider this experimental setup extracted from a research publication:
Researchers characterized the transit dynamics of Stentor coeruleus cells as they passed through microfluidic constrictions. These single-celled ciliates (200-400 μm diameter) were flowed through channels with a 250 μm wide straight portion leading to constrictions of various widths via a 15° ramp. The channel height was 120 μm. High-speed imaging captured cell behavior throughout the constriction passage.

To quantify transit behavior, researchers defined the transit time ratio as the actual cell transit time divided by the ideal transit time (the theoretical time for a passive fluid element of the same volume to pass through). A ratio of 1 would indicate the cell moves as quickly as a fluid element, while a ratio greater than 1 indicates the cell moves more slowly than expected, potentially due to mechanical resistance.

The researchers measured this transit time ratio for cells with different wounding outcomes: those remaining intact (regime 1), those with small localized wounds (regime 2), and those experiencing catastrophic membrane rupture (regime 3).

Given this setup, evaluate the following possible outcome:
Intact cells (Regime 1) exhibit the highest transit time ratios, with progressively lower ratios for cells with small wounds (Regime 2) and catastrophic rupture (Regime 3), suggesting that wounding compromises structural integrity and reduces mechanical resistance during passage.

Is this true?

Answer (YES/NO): NO